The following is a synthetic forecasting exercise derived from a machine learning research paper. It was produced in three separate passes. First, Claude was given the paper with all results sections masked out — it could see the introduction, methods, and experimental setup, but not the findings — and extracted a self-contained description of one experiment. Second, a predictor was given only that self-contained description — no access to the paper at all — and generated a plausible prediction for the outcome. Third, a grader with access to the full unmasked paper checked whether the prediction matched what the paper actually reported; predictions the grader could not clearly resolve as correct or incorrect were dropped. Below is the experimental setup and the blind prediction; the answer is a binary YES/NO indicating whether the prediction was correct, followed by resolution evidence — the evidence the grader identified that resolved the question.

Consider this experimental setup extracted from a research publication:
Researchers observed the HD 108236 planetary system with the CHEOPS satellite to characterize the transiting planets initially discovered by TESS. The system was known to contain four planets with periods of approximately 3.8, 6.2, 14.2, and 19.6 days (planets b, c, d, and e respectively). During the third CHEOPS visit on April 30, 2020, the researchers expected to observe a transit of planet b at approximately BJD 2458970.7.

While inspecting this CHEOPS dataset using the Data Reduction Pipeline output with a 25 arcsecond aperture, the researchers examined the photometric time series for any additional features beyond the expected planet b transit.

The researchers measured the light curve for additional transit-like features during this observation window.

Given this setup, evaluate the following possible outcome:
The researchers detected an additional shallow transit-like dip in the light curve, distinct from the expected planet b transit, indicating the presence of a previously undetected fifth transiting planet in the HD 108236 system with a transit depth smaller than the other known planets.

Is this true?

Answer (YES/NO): NO